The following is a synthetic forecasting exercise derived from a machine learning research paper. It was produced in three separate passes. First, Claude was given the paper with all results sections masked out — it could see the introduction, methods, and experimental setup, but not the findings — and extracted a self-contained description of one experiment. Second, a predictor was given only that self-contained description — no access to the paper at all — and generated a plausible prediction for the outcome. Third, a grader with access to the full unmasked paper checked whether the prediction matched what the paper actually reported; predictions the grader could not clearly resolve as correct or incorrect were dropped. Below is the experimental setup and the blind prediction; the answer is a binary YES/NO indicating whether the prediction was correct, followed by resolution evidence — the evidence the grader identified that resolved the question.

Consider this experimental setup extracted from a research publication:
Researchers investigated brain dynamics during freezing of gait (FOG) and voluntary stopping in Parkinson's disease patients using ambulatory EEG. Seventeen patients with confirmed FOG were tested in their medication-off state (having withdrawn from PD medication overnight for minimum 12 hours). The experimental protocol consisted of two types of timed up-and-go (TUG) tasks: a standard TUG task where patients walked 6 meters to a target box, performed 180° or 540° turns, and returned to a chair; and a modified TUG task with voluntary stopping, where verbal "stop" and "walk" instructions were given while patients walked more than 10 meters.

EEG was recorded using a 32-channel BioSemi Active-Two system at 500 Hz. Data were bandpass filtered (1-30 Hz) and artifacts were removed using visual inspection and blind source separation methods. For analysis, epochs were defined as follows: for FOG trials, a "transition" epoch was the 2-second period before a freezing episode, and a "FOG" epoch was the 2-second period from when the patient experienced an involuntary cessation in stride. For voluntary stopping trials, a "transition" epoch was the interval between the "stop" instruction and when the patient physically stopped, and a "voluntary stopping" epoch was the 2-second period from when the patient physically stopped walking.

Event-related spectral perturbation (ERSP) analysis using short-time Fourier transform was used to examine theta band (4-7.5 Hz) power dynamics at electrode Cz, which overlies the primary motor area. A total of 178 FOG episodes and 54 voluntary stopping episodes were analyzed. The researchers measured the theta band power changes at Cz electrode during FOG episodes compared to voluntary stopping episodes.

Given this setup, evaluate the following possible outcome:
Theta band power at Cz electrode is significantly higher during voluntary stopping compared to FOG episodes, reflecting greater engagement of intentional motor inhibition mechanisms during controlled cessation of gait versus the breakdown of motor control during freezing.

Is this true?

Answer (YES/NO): NO